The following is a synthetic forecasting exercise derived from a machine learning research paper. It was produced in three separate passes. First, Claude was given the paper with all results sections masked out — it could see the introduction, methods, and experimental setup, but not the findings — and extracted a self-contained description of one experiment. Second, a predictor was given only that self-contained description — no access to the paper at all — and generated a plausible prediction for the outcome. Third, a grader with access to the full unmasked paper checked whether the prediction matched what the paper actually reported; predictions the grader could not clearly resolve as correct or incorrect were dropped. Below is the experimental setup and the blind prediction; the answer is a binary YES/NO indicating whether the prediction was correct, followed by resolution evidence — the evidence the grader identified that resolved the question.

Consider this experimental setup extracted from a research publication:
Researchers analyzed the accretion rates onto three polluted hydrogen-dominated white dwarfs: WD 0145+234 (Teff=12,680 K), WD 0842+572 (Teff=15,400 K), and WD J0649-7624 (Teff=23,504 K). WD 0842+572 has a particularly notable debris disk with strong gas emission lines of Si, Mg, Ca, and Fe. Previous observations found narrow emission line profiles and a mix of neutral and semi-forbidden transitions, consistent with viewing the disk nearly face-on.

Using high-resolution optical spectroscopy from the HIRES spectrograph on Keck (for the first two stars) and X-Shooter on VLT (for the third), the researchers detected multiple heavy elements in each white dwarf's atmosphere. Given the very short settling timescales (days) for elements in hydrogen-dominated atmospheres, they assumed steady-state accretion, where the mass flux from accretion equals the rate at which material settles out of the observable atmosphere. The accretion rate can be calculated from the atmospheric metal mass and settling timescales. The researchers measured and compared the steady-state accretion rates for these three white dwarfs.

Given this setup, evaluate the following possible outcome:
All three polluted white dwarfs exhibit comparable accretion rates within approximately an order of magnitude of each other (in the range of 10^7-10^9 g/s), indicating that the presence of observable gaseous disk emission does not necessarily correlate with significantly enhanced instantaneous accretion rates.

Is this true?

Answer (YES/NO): NO